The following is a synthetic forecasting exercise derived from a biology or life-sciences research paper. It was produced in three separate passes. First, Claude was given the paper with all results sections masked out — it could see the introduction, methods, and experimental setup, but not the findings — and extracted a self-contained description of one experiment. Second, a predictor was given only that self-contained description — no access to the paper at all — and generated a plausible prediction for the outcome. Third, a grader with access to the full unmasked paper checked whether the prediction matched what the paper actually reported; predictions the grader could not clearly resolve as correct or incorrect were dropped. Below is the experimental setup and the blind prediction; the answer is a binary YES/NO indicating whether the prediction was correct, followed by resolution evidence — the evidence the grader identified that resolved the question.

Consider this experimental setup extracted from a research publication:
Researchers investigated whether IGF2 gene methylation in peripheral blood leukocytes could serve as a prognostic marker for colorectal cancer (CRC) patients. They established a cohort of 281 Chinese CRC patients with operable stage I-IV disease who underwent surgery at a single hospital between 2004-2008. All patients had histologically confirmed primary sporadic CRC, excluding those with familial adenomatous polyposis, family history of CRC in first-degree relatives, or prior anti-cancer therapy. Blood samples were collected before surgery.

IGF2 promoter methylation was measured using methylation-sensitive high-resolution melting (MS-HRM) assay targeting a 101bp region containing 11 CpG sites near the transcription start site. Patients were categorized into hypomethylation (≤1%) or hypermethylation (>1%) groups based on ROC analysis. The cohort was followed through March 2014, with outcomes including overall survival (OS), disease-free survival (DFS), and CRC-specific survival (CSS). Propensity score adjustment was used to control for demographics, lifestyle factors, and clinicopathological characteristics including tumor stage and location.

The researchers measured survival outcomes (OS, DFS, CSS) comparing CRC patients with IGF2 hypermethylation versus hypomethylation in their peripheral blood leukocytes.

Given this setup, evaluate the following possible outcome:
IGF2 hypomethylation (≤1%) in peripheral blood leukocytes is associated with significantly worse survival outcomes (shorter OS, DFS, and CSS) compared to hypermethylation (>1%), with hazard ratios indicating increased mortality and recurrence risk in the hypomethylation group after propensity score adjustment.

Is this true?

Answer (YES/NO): YES